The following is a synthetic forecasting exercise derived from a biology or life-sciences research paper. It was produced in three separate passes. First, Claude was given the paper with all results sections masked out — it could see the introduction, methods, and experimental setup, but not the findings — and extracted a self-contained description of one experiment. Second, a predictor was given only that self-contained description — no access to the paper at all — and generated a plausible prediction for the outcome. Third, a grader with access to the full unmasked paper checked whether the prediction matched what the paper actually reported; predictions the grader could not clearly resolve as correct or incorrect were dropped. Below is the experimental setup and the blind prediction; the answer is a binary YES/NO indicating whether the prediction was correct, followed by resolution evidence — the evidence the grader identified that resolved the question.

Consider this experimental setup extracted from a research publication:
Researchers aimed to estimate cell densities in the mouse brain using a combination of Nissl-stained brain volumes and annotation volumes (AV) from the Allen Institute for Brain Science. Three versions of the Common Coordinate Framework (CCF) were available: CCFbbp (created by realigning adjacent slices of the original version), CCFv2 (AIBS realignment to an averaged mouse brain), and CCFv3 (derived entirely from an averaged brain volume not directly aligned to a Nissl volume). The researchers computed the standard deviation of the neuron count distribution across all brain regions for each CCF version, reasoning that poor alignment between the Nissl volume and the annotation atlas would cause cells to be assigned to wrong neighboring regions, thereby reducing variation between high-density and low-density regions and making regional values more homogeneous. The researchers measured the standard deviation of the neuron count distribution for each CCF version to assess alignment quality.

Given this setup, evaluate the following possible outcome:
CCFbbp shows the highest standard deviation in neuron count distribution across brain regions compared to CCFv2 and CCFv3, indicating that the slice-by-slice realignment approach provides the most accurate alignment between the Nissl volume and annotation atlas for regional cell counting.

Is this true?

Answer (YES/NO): YES